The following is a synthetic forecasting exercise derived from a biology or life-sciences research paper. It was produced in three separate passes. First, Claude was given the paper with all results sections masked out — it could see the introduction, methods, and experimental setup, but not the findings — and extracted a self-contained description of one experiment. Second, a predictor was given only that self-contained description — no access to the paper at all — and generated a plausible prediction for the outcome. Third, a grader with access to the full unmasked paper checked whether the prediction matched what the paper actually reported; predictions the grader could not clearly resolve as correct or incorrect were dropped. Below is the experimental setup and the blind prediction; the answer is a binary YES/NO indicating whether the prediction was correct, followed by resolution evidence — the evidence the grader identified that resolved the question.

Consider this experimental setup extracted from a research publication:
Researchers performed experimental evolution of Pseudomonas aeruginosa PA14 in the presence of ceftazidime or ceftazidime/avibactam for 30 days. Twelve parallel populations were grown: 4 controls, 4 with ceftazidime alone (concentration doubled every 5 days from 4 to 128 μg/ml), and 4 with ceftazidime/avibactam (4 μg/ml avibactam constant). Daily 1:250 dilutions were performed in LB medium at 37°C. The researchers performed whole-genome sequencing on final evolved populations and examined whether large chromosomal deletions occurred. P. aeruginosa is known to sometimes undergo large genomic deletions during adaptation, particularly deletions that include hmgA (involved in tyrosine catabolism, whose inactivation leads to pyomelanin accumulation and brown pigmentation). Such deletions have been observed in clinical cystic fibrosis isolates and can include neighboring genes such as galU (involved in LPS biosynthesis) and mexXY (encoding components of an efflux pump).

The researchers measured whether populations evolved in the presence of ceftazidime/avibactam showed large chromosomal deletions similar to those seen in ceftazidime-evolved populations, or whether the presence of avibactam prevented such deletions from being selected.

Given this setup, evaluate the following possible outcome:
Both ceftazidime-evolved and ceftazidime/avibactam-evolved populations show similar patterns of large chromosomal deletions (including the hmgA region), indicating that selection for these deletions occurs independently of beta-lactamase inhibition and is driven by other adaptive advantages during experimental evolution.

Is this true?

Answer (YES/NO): YES